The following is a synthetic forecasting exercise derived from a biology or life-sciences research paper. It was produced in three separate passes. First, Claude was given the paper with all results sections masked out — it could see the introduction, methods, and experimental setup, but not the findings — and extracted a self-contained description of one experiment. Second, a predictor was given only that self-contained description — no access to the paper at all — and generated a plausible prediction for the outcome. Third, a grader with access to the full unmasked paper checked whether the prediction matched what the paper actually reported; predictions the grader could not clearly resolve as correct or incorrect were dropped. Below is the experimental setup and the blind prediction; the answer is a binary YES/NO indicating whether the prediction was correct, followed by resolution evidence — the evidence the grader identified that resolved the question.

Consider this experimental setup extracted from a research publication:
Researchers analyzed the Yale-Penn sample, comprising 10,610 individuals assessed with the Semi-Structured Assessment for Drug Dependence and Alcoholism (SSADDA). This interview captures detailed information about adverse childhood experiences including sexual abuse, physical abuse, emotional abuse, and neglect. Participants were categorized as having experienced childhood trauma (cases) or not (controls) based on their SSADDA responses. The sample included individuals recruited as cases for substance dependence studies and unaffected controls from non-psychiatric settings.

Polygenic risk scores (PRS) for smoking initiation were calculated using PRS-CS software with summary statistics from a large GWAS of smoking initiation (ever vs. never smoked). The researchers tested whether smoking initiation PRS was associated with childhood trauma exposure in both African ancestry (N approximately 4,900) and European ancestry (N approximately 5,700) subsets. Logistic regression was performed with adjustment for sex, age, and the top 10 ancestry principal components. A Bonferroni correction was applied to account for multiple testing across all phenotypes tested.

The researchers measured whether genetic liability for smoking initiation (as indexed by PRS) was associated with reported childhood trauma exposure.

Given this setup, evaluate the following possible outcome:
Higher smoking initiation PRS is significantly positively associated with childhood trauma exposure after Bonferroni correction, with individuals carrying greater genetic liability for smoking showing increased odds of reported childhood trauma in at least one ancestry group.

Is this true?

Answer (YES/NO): YES